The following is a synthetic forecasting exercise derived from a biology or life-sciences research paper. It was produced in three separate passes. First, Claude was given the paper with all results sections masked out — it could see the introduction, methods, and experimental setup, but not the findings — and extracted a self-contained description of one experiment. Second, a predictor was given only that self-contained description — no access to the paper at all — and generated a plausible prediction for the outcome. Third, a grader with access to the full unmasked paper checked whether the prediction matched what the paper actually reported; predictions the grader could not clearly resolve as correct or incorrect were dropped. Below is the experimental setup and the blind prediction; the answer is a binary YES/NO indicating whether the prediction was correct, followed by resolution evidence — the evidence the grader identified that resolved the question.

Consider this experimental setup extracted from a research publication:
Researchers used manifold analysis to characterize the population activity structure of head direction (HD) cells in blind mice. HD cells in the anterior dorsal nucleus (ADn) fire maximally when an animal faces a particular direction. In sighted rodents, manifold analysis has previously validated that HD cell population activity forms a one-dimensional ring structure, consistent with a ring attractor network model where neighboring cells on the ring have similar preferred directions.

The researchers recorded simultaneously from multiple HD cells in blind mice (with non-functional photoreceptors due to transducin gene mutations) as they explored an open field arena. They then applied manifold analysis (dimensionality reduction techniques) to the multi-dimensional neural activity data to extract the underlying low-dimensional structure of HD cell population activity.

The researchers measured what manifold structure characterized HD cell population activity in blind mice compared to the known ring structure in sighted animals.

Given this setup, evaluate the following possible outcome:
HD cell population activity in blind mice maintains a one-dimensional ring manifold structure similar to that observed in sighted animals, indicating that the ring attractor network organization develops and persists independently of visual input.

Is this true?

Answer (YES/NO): YES